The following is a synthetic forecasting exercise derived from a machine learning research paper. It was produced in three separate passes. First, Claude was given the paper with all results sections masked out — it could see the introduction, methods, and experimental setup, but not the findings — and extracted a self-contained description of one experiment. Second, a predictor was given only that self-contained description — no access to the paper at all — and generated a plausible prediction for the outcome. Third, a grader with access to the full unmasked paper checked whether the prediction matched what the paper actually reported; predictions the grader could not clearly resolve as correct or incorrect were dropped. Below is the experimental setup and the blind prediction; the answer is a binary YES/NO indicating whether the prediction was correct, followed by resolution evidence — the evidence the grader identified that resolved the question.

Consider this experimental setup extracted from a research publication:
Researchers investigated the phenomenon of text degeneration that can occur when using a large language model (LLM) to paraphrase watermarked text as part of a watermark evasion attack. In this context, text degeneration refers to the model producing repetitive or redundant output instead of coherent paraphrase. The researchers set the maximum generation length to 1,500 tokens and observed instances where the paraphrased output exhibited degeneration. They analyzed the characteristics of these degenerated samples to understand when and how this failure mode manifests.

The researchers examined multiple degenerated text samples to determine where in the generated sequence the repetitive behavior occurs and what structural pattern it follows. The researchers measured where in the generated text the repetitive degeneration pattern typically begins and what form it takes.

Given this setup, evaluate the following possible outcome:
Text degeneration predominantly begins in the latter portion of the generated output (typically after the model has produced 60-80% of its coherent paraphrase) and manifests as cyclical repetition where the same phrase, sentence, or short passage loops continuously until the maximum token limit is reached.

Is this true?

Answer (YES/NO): NO